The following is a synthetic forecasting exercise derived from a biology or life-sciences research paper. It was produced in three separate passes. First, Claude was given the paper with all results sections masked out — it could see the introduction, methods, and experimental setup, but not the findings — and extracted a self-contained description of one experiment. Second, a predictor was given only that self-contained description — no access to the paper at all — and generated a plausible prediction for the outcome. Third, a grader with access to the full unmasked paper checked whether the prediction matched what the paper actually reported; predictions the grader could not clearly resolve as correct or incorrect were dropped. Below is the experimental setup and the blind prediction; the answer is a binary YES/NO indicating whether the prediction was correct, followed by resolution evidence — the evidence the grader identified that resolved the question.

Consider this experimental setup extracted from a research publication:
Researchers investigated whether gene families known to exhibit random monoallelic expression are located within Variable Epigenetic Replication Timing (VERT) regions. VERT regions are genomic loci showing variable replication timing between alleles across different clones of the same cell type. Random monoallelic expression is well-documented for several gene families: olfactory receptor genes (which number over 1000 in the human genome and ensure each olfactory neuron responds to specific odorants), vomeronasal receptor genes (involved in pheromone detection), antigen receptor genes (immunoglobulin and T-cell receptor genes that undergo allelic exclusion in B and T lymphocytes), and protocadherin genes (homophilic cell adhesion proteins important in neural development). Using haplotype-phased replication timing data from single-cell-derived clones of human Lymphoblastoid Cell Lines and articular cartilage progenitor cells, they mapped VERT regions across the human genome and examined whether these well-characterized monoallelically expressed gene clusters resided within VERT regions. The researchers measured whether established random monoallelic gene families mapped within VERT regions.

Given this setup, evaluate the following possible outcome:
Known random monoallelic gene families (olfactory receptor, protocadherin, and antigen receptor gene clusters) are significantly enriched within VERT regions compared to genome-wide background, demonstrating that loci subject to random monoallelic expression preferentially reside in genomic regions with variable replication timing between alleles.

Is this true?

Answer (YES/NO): YES